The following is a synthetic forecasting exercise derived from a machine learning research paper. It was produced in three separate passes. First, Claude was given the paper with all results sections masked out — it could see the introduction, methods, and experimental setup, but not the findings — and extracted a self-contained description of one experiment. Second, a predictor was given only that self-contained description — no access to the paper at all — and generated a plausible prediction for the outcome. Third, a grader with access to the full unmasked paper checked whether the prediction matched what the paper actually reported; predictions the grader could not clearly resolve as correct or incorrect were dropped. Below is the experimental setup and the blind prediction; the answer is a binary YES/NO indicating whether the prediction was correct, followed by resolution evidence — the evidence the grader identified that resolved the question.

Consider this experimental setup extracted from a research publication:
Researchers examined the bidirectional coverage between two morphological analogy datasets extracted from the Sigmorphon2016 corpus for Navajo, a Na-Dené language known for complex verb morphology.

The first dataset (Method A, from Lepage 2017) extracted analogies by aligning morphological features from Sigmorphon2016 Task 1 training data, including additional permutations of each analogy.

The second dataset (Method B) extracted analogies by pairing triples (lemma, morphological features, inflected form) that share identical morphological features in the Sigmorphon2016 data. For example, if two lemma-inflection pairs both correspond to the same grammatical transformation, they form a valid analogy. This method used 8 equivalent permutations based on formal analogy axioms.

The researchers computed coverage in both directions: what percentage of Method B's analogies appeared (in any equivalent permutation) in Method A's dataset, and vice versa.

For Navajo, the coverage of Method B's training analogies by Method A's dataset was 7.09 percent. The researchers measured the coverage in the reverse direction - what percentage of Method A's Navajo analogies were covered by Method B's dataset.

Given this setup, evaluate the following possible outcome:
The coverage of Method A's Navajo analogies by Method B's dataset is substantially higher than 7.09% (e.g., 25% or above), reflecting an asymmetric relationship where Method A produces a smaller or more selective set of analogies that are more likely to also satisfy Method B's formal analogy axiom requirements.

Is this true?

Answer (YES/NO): NO